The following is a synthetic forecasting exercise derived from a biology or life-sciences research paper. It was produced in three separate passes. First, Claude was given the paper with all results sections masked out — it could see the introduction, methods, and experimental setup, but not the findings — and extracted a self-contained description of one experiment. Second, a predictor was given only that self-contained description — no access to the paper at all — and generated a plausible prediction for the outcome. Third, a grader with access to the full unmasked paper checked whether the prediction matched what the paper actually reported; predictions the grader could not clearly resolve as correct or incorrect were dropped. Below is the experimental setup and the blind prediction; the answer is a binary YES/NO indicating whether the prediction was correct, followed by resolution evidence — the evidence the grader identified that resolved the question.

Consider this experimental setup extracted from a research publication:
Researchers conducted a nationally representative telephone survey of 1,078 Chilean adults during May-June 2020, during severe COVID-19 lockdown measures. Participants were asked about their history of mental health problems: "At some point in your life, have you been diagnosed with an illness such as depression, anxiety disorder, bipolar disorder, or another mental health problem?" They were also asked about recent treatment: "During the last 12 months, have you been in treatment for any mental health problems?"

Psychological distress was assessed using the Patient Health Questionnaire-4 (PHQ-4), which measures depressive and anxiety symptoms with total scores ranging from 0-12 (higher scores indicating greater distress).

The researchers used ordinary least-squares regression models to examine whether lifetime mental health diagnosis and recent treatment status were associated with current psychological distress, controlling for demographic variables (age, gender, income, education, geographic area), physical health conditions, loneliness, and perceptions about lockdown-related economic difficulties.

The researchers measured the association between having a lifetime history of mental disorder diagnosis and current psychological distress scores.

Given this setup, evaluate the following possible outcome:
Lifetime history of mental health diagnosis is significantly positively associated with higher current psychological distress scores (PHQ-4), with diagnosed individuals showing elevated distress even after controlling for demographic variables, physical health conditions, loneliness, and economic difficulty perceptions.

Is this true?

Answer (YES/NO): YES